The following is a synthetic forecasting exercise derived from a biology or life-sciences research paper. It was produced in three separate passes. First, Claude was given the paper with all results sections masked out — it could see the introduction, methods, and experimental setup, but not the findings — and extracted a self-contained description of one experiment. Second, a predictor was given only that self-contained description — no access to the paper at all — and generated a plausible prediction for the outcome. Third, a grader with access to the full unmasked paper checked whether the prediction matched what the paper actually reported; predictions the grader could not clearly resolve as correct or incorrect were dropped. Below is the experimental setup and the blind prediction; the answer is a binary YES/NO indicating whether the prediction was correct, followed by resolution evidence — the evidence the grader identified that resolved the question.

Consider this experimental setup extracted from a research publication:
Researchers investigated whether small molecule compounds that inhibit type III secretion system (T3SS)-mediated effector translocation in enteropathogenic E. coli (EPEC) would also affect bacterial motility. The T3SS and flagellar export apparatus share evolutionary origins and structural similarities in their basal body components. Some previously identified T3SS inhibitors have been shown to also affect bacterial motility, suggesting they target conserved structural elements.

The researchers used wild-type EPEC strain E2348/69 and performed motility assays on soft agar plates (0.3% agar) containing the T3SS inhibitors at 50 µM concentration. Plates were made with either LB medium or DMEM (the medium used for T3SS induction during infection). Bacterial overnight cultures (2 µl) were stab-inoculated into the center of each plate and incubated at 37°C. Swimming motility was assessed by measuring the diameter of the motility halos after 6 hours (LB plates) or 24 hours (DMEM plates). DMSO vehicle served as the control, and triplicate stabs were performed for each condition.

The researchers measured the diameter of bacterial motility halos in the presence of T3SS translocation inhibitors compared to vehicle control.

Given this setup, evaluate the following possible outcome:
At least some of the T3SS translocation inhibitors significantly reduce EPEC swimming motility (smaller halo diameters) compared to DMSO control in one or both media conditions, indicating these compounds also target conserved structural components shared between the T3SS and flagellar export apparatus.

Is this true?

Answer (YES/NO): NO